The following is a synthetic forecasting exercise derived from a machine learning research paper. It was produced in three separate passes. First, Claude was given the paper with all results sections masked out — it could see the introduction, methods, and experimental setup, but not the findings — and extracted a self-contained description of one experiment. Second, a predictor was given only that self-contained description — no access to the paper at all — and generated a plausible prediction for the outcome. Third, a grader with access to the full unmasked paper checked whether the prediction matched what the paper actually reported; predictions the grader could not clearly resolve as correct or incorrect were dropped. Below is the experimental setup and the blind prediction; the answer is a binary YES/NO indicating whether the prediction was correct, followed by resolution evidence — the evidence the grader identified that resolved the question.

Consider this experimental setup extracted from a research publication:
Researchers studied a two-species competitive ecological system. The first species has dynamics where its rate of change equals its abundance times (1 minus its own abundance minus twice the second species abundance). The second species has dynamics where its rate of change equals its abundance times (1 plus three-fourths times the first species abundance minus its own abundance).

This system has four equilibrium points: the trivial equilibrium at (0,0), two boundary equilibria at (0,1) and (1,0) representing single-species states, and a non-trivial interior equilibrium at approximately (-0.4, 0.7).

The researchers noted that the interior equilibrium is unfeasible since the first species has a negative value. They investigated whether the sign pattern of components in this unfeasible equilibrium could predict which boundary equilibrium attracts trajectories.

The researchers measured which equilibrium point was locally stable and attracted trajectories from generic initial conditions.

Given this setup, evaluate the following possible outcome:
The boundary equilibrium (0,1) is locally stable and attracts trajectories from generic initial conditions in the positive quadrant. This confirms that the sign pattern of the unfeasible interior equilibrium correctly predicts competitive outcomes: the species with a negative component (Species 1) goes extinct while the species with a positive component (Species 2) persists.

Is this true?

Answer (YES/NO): NO